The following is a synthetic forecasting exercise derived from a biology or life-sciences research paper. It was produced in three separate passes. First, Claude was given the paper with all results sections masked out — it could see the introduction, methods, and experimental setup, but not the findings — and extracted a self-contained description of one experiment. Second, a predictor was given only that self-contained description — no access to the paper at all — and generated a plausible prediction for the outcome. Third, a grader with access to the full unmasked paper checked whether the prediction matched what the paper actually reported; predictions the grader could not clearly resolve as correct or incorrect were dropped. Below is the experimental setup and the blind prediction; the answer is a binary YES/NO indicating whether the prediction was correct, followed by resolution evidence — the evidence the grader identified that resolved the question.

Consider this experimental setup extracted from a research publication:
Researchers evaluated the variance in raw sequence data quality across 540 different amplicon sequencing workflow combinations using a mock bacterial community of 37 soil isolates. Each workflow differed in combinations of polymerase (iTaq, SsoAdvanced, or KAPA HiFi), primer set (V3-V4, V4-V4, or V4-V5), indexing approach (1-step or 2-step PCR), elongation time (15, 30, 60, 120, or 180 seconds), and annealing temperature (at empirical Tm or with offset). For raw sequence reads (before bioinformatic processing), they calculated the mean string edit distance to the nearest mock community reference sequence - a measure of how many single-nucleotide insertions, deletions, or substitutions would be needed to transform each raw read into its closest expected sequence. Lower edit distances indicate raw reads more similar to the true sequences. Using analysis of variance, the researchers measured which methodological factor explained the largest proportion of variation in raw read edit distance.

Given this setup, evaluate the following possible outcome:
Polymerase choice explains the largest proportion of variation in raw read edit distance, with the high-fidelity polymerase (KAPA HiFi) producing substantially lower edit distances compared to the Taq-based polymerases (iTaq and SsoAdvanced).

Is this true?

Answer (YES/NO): NO